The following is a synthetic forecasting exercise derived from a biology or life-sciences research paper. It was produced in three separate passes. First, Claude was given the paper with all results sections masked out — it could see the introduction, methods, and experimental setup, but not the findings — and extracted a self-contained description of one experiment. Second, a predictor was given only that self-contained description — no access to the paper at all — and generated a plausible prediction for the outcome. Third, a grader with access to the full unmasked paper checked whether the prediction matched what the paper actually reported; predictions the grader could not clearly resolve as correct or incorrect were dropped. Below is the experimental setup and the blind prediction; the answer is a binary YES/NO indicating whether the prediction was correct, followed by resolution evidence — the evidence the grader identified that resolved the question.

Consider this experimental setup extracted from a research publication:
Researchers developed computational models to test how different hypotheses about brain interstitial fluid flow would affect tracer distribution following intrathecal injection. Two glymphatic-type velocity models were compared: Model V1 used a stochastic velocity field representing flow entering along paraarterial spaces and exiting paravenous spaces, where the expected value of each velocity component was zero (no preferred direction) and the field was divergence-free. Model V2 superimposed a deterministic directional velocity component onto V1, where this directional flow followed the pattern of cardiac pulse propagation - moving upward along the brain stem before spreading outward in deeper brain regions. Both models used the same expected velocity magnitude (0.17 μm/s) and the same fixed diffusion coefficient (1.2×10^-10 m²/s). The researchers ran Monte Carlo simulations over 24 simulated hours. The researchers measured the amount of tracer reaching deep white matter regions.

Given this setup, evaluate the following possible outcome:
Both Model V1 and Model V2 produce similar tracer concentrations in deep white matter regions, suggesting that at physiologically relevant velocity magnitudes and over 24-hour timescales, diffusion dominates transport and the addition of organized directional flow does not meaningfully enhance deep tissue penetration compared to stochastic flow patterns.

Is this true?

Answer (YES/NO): NO